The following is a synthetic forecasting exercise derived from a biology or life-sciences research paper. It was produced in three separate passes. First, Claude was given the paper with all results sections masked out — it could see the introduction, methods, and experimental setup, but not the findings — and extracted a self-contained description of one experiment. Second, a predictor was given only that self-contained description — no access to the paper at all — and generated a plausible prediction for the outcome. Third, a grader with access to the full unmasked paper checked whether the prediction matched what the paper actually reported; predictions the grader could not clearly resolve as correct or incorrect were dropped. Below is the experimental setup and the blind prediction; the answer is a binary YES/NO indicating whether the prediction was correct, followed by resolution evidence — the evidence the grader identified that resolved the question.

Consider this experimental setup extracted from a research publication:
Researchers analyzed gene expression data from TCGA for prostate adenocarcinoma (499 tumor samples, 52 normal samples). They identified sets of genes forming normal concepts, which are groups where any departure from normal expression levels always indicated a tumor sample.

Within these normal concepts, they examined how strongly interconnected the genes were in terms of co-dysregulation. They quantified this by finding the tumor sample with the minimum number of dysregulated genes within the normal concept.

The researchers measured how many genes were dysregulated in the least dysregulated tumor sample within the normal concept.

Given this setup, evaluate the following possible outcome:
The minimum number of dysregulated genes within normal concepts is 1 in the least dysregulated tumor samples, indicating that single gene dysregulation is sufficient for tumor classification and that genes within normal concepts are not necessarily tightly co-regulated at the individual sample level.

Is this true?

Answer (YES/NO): NO